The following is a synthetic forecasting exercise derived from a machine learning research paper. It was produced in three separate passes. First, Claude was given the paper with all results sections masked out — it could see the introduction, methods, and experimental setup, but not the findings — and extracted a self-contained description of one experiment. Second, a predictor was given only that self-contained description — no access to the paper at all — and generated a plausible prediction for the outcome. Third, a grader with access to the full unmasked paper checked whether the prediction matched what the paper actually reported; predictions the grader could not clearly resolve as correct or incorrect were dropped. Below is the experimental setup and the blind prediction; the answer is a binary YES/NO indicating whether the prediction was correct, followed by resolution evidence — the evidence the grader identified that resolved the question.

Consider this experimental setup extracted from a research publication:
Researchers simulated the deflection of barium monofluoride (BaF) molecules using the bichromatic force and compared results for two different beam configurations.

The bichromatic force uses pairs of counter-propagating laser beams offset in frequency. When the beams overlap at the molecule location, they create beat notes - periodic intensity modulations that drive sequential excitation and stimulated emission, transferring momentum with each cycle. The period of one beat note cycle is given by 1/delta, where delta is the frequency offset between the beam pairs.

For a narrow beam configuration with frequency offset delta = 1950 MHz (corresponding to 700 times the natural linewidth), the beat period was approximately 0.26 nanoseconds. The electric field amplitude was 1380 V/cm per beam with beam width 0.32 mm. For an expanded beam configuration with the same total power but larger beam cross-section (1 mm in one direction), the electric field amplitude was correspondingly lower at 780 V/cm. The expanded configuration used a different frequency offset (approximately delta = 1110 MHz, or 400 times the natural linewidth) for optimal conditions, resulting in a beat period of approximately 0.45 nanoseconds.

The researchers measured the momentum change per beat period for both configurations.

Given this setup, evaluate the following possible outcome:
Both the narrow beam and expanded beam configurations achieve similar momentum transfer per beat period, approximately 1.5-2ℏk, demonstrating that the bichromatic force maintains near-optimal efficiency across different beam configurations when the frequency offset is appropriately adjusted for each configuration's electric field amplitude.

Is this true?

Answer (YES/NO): NO